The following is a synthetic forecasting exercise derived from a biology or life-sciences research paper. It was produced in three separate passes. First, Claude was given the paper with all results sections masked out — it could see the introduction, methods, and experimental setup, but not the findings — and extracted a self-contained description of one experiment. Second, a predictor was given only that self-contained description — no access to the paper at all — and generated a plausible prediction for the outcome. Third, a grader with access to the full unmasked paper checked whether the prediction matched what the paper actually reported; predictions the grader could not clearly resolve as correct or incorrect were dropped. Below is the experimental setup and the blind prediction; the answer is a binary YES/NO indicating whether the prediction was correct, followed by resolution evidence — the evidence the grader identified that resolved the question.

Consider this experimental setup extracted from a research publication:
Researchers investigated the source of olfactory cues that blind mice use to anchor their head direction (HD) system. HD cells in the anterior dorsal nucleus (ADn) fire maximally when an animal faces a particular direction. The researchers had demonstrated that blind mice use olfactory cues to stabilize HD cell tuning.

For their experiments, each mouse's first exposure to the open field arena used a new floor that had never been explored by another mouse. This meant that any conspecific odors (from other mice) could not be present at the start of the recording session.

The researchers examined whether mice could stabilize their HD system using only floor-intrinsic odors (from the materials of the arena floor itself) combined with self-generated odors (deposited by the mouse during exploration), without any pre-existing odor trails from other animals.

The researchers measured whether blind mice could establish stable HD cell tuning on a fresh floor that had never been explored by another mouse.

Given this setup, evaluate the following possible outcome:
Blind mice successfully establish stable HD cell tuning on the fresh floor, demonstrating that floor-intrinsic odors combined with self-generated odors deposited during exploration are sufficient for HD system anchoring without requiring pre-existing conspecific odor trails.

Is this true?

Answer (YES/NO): YES